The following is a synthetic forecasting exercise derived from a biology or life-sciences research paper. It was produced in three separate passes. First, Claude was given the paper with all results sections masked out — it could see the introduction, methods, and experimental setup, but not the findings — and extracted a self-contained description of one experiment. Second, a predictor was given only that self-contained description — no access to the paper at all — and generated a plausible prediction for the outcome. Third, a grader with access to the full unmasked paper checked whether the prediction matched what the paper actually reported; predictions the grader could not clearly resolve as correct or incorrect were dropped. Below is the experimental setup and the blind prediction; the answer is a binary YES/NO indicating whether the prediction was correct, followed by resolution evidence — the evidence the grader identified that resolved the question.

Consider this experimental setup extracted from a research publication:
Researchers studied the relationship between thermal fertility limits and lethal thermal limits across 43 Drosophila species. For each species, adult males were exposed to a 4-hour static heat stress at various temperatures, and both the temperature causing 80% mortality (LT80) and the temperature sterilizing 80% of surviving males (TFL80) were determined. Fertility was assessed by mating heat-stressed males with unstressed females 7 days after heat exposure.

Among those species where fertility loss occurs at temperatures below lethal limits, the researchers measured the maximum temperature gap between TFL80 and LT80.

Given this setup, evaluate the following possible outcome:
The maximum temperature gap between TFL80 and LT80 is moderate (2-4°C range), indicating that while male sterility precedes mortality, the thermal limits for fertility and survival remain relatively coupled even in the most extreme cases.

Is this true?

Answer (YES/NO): NO